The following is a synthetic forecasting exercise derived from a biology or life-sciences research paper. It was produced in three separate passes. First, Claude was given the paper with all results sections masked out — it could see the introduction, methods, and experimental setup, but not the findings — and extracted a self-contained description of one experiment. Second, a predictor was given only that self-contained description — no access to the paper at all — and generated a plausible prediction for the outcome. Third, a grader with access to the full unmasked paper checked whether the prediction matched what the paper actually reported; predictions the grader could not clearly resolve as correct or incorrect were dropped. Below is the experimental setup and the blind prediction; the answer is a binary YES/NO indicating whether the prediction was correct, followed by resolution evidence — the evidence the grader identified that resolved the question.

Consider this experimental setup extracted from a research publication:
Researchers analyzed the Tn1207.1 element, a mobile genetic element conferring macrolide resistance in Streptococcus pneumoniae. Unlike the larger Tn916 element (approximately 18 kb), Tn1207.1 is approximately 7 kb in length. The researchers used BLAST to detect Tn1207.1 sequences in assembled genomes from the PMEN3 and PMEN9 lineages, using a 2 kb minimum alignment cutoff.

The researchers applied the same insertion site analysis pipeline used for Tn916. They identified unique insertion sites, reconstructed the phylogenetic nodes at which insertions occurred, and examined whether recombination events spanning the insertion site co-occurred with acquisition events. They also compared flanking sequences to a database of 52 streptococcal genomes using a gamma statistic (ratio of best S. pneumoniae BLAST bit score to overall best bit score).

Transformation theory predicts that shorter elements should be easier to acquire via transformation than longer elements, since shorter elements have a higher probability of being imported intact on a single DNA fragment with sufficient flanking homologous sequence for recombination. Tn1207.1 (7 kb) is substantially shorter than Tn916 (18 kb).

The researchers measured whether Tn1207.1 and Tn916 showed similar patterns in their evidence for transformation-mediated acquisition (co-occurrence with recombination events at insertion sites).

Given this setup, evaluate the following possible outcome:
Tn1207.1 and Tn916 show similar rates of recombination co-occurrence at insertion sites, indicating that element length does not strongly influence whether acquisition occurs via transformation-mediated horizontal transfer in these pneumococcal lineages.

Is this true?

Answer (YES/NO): NO